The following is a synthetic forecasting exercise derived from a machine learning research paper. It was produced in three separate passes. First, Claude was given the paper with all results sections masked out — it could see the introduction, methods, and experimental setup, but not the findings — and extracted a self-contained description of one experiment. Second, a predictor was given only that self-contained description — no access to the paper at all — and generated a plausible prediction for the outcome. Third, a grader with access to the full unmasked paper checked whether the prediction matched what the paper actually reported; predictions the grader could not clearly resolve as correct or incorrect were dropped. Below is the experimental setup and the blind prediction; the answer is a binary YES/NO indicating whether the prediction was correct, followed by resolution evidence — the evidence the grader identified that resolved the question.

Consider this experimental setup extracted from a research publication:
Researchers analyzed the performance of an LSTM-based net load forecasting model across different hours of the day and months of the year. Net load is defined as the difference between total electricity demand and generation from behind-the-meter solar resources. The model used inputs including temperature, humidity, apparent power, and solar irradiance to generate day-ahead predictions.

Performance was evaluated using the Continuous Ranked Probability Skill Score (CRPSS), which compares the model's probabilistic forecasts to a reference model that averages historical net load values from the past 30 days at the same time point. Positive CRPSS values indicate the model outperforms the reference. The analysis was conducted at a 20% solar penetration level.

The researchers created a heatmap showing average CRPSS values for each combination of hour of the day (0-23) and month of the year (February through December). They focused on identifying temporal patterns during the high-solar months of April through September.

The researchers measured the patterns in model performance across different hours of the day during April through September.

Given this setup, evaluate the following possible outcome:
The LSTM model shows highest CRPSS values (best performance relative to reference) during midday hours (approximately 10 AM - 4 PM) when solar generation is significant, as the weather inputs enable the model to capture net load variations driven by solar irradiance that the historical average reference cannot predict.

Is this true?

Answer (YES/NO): NO